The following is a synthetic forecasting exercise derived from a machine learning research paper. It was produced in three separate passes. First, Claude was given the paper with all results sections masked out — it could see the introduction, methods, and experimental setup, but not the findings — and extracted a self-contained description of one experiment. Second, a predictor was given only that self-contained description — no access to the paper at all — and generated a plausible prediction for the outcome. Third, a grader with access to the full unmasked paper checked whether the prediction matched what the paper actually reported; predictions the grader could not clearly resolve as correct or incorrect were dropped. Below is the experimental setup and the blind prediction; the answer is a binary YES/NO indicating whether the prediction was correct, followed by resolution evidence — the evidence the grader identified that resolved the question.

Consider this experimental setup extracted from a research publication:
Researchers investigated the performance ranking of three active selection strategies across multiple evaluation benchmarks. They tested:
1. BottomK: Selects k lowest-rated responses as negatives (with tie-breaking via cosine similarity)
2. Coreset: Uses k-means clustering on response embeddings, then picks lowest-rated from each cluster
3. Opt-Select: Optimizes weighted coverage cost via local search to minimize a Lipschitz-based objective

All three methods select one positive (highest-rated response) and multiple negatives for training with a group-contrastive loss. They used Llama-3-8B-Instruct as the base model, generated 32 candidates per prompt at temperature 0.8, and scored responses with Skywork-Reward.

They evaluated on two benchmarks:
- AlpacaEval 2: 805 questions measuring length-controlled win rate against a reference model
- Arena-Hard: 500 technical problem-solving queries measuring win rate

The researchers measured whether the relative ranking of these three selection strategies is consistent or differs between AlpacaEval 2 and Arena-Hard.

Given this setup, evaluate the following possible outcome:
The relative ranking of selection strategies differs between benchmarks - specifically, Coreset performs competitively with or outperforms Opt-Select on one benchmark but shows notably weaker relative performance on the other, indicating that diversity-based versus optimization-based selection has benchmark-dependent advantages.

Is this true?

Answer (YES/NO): NO